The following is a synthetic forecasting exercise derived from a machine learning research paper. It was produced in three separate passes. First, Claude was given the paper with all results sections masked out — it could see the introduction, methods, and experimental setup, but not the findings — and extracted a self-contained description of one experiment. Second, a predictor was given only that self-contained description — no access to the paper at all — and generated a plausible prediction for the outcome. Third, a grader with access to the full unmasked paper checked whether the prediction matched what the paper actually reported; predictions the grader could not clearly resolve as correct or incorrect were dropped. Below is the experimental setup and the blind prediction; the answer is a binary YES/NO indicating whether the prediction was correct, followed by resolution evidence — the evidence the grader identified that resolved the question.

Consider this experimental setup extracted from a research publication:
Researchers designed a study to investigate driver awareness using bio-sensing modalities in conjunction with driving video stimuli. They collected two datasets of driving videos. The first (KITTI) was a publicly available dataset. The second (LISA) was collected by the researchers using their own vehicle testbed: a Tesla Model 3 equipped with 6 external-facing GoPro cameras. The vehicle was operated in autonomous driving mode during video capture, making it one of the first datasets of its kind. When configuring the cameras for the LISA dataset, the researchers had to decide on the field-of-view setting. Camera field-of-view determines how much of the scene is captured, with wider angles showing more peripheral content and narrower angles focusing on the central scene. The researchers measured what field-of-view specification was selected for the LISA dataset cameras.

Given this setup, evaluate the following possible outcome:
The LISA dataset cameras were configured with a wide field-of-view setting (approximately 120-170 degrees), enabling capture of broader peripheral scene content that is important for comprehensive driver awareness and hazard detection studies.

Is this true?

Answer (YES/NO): YES